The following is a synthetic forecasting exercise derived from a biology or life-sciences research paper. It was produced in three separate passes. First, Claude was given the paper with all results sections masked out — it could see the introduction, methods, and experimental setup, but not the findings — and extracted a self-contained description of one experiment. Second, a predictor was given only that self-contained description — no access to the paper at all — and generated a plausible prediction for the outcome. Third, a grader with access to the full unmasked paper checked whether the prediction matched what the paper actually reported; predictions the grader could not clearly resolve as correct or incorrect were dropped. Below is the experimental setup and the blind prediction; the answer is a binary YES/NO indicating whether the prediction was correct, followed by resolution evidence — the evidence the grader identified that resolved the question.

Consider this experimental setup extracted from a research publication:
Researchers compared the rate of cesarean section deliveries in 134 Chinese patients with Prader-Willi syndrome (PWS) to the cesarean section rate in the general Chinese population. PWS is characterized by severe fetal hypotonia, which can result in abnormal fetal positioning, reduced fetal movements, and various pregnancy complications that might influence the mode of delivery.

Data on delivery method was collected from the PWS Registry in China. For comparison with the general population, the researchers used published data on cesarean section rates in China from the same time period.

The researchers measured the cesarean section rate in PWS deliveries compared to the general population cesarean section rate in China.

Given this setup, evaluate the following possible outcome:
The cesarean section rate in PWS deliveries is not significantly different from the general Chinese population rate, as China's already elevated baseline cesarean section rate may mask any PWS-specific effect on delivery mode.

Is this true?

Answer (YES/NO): NO